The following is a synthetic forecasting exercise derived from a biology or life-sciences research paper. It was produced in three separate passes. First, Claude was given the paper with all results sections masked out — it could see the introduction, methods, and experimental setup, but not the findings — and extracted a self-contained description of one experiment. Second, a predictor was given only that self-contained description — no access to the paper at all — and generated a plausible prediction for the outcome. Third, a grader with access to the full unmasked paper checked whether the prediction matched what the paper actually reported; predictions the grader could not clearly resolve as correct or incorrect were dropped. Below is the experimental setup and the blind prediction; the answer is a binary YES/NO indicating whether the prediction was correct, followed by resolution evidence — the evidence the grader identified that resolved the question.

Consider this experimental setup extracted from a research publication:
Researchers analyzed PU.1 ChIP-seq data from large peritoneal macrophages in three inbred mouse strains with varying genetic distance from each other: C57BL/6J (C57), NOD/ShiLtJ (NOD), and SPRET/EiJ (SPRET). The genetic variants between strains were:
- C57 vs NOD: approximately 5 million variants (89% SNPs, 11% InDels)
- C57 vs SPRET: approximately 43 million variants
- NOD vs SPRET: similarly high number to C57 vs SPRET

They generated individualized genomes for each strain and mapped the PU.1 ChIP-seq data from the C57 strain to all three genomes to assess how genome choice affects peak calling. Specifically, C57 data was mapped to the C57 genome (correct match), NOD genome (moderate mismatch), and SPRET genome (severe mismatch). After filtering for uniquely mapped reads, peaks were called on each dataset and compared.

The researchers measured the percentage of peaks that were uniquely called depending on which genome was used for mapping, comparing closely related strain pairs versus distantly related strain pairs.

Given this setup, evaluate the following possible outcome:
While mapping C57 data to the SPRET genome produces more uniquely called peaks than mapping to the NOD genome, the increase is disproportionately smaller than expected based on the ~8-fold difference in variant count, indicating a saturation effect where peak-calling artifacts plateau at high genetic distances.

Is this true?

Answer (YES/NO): NO